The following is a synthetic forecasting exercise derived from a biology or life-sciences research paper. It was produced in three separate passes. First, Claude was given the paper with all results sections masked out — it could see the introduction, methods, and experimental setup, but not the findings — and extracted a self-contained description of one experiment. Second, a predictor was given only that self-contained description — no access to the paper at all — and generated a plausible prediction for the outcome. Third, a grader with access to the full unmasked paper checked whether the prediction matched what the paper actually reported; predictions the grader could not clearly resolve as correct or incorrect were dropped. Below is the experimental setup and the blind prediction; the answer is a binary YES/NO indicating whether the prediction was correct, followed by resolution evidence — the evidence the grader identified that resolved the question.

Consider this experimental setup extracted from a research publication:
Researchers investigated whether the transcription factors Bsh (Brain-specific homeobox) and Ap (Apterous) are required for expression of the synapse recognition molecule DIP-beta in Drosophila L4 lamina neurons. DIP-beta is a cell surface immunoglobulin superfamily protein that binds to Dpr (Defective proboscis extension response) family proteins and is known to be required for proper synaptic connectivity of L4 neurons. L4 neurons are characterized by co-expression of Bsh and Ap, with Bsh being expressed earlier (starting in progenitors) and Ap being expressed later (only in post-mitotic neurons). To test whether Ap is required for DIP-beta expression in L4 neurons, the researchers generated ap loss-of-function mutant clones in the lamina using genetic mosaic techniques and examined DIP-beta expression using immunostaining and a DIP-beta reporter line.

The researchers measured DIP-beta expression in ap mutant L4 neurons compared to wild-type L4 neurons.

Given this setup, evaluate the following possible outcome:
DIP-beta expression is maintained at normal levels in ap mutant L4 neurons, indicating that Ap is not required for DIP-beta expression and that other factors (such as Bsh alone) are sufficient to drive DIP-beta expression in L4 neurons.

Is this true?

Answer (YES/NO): NO